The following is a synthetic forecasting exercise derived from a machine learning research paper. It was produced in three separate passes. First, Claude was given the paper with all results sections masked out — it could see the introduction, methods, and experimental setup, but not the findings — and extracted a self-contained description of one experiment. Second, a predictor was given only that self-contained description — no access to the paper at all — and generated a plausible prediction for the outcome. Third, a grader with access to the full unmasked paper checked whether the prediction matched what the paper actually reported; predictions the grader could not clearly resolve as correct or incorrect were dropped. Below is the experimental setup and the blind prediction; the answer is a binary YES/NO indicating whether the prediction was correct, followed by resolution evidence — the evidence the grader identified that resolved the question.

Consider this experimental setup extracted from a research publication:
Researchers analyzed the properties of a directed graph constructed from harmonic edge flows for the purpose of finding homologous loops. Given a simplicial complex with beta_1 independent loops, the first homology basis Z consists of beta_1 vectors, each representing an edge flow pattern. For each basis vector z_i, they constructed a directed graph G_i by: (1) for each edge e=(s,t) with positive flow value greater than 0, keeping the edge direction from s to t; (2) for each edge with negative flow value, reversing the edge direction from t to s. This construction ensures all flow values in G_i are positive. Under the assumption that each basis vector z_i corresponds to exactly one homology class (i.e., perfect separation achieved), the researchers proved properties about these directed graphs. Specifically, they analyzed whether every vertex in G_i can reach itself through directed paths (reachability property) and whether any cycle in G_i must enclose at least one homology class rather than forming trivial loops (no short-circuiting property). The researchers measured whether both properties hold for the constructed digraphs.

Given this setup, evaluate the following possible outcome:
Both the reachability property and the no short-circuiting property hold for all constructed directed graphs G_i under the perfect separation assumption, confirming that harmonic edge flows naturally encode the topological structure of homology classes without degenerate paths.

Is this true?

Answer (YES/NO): YES